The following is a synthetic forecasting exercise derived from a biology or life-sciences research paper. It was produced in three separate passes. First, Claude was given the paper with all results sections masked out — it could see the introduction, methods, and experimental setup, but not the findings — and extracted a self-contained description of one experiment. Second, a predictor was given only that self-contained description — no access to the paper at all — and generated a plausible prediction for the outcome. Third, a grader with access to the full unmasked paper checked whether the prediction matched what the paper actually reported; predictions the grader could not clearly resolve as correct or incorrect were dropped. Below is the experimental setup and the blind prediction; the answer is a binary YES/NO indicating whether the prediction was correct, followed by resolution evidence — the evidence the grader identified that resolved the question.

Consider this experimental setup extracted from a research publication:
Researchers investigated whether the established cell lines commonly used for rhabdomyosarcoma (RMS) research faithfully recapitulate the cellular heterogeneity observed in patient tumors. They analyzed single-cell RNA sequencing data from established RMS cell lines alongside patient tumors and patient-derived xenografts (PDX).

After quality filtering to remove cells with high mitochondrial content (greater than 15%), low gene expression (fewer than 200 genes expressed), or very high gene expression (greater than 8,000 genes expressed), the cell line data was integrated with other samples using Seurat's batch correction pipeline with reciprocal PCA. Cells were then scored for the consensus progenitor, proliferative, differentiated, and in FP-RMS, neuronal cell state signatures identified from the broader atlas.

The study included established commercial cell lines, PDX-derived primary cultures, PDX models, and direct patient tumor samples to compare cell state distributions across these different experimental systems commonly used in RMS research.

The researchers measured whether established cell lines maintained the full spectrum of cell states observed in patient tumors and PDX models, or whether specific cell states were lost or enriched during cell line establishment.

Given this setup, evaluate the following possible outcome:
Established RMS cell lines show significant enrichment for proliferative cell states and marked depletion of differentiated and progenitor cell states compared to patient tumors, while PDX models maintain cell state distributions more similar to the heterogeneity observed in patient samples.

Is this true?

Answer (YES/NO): NO